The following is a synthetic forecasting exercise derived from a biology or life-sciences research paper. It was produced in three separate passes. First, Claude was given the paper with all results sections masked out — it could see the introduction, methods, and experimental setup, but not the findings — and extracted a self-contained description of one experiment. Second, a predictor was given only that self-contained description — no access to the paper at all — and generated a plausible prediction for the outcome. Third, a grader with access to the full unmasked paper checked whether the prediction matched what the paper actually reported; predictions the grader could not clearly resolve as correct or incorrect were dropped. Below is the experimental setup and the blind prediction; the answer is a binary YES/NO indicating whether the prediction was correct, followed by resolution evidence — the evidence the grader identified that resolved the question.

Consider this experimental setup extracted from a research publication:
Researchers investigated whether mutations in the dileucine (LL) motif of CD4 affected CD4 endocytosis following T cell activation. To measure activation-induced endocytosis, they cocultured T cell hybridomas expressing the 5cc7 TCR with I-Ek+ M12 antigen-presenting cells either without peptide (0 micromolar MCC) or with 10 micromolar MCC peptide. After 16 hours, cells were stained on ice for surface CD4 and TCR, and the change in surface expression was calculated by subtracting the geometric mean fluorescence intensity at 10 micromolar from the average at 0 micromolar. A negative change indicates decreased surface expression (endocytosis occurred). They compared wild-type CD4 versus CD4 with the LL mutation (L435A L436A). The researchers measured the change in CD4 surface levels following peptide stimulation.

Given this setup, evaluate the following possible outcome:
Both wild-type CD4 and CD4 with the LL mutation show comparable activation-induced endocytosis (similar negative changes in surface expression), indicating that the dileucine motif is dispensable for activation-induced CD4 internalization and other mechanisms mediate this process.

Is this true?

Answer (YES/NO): NO